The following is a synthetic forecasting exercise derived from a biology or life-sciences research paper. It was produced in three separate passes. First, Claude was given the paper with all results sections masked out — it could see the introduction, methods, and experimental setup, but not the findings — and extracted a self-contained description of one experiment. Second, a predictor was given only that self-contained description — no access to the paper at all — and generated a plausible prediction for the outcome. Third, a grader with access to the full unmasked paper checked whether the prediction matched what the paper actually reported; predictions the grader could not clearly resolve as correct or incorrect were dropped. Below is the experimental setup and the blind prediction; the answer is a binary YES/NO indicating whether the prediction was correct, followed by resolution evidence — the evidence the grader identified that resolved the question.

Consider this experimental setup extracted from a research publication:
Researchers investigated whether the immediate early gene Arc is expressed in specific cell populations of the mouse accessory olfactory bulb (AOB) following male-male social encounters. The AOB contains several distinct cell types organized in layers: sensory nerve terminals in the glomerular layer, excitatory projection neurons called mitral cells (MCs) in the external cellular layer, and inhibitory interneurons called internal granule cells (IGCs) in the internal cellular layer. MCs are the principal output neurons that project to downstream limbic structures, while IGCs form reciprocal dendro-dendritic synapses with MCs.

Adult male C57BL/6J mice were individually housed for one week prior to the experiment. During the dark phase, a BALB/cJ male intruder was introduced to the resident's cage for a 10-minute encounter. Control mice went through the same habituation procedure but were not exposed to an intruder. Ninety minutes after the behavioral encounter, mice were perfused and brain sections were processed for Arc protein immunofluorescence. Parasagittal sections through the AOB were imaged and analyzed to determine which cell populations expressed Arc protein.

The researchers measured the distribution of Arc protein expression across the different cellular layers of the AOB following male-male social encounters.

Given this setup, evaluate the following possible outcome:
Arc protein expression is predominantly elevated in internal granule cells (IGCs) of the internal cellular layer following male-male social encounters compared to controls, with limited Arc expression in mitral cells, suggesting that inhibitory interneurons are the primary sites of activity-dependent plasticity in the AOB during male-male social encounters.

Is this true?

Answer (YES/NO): YES